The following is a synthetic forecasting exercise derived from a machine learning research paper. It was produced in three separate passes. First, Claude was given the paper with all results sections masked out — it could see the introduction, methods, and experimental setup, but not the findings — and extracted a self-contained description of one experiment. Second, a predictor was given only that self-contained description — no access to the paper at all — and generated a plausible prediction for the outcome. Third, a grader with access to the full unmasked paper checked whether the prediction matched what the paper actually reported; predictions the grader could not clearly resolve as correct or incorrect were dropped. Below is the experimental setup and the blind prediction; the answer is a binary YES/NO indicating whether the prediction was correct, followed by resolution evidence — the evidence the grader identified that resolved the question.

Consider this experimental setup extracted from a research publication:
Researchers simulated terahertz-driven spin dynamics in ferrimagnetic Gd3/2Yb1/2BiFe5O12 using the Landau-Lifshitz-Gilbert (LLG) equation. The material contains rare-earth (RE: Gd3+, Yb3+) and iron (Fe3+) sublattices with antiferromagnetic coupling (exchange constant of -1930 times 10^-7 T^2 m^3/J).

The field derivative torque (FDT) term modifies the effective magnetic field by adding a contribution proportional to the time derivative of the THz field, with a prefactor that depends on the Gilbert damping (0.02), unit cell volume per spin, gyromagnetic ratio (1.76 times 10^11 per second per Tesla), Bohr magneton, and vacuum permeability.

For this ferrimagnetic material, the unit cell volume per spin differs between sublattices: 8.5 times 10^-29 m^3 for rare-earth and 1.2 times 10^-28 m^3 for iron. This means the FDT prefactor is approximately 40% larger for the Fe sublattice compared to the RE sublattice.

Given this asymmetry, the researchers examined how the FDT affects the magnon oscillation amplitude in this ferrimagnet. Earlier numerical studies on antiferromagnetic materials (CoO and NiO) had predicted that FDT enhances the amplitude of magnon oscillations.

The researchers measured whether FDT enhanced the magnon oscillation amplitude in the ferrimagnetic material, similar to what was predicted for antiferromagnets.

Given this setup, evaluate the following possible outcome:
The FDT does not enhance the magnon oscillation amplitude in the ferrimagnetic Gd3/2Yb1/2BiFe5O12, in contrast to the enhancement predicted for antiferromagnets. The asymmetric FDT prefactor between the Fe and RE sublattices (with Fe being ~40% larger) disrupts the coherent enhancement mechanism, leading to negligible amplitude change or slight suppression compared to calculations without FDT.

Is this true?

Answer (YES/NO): NO